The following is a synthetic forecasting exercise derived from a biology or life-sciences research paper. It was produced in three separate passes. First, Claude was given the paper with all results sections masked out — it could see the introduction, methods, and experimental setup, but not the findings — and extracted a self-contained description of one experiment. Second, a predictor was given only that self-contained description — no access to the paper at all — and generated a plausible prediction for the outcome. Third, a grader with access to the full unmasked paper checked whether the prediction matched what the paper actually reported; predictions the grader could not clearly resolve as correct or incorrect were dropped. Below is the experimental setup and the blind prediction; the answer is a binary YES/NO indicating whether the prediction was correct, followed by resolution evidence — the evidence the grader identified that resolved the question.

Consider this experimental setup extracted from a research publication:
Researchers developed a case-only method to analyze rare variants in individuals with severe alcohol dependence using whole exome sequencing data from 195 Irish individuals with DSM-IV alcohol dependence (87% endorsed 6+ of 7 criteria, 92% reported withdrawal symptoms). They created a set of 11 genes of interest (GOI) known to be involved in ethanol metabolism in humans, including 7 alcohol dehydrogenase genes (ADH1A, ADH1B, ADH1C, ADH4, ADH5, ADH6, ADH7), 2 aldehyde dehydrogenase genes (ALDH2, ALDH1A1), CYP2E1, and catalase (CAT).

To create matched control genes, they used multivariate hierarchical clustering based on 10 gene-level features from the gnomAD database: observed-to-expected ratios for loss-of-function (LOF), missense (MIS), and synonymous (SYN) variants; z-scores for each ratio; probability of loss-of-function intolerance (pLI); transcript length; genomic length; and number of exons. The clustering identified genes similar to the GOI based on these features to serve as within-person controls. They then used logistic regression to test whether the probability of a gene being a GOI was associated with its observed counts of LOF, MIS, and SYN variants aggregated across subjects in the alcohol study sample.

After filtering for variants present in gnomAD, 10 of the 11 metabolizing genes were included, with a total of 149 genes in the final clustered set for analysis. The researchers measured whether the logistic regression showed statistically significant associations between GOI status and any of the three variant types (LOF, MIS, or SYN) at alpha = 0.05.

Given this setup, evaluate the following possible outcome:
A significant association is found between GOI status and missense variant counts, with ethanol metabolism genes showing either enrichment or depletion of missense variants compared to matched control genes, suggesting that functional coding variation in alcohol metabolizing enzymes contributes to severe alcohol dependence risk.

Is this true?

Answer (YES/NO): NO